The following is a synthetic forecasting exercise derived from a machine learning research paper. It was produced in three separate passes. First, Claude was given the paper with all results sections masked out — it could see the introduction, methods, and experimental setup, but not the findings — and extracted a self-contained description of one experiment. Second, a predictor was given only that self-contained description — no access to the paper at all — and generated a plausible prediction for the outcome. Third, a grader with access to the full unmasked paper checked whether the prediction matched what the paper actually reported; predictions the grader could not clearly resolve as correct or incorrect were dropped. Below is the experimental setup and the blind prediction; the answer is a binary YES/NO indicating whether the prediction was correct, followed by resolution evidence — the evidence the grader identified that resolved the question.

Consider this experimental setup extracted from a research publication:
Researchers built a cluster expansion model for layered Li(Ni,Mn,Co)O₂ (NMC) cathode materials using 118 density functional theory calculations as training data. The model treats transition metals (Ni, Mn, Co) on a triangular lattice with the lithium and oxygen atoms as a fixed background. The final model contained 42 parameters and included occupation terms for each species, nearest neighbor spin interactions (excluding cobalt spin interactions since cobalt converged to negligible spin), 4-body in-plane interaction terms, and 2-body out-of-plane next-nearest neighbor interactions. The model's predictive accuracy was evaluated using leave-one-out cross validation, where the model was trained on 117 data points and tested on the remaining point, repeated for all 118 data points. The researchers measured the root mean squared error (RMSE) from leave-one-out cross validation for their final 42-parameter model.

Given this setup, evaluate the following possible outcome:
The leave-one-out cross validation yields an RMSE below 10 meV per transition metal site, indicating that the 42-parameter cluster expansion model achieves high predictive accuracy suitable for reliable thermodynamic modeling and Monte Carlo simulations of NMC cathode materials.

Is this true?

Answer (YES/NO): YES